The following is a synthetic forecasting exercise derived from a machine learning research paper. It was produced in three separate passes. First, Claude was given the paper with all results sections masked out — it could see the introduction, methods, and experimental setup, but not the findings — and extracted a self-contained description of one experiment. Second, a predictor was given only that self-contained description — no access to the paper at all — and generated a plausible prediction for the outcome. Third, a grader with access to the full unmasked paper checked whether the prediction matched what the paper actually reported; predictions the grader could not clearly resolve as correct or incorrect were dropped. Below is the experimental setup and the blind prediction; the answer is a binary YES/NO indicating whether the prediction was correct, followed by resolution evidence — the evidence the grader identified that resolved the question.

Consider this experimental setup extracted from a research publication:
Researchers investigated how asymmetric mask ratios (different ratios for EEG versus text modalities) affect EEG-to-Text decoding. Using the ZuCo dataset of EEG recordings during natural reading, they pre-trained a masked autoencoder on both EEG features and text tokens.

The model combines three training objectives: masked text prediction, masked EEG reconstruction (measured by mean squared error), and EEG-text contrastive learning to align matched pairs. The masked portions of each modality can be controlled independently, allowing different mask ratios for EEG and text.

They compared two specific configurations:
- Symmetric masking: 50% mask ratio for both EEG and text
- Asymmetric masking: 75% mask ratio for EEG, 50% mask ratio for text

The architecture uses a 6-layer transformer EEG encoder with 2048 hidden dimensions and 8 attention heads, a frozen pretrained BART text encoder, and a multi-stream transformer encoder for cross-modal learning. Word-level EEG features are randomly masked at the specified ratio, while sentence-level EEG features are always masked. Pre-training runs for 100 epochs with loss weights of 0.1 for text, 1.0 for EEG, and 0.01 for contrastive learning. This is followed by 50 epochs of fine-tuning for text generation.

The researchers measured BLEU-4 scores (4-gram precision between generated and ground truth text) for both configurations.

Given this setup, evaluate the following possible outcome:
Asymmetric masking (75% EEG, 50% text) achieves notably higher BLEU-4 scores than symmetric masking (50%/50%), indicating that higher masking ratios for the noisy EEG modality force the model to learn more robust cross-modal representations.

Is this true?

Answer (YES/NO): YES